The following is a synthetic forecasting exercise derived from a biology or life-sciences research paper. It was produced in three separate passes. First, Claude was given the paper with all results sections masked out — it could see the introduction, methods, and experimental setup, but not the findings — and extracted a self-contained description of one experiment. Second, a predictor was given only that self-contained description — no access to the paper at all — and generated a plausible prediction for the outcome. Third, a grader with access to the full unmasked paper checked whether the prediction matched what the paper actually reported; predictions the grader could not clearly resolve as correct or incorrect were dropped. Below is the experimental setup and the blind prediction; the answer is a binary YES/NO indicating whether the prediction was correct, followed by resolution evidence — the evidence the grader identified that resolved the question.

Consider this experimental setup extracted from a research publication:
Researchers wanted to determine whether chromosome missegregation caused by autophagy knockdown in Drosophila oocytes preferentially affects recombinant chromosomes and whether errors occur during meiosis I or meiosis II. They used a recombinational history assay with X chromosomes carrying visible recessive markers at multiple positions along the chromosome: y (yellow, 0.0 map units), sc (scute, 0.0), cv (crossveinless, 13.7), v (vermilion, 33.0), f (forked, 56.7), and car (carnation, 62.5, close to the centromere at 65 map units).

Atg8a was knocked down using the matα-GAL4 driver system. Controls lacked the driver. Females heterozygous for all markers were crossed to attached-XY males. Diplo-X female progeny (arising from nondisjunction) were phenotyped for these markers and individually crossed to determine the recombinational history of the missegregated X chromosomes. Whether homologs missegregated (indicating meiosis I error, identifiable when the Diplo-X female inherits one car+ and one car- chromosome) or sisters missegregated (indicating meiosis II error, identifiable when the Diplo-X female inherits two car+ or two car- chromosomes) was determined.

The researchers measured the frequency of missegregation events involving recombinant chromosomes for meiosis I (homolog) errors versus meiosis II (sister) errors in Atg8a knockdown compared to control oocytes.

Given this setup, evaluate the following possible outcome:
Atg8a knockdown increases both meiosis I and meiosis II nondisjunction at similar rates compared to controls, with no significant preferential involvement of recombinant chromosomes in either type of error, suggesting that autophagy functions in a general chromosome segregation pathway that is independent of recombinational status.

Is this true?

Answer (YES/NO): NO